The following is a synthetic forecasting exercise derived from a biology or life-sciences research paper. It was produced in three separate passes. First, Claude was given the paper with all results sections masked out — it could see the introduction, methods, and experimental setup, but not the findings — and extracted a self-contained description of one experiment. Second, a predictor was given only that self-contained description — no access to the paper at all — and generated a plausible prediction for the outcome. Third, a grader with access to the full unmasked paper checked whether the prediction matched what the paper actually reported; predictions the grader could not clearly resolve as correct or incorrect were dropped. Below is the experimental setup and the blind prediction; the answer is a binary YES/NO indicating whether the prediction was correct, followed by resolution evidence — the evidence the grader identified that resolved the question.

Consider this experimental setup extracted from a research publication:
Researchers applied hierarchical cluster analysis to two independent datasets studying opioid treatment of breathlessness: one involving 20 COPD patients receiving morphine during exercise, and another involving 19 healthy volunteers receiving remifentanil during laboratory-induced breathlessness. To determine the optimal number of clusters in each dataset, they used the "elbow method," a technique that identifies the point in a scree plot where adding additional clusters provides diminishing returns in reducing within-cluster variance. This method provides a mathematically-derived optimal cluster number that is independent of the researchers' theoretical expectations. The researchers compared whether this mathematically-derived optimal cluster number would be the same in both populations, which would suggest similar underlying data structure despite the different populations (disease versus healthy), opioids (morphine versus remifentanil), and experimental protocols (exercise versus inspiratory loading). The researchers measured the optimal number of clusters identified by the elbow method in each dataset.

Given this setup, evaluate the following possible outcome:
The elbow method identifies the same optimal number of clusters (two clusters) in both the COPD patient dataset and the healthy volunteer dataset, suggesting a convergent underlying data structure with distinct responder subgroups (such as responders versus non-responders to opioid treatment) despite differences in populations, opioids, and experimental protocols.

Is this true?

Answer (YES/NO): NO